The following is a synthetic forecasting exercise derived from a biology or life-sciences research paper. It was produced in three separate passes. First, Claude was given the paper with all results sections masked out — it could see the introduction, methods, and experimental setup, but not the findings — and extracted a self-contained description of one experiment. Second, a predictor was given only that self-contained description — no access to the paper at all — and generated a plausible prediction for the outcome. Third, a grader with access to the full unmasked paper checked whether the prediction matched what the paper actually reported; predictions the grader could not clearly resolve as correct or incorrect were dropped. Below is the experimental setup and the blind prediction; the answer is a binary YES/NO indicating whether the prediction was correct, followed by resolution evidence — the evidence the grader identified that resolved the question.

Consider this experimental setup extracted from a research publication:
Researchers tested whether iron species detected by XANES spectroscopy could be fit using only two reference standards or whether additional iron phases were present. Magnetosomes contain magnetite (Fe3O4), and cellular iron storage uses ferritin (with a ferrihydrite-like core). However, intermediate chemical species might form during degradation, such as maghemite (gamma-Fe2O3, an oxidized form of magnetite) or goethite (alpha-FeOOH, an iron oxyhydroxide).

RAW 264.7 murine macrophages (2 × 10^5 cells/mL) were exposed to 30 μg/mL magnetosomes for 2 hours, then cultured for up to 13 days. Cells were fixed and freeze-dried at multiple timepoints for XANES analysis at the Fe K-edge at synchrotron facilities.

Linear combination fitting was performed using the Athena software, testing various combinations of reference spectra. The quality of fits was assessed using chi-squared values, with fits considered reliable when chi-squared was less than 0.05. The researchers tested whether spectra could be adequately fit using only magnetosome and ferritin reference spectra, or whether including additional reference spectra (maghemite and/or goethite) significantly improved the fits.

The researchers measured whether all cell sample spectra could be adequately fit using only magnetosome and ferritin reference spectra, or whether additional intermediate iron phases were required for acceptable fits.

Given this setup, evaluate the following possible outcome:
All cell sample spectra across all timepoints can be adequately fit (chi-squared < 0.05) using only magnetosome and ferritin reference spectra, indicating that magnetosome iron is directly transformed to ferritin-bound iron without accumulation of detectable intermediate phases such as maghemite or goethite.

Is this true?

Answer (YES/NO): NO